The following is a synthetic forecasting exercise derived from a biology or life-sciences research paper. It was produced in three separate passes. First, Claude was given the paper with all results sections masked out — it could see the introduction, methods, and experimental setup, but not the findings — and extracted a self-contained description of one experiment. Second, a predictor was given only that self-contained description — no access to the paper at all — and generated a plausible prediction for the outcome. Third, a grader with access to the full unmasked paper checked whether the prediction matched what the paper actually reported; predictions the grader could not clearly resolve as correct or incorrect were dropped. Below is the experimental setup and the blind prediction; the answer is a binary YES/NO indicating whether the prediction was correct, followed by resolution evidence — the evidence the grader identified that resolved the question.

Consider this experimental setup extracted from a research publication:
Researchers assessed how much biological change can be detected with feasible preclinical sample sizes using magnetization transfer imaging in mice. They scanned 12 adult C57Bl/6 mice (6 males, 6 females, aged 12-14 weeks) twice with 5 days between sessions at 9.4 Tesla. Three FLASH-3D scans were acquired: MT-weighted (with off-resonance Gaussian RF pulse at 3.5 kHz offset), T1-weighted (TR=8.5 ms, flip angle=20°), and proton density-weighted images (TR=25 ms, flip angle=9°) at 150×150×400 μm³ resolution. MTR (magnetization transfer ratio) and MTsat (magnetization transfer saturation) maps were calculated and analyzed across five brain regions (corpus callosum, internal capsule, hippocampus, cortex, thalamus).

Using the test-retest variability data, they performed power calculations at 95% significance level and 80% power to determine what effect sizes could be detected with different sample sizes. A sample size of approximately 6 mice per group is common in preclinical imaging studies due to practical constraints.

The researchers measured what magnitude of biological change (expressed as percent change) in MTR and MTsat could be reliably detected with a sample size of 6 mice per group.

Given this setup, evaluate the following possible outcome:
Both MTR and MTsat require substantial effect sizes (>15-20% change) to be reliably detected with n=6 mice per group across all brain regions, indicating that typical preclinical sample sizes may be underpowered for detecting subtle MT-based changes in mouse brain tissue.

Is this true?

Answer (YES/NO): NO